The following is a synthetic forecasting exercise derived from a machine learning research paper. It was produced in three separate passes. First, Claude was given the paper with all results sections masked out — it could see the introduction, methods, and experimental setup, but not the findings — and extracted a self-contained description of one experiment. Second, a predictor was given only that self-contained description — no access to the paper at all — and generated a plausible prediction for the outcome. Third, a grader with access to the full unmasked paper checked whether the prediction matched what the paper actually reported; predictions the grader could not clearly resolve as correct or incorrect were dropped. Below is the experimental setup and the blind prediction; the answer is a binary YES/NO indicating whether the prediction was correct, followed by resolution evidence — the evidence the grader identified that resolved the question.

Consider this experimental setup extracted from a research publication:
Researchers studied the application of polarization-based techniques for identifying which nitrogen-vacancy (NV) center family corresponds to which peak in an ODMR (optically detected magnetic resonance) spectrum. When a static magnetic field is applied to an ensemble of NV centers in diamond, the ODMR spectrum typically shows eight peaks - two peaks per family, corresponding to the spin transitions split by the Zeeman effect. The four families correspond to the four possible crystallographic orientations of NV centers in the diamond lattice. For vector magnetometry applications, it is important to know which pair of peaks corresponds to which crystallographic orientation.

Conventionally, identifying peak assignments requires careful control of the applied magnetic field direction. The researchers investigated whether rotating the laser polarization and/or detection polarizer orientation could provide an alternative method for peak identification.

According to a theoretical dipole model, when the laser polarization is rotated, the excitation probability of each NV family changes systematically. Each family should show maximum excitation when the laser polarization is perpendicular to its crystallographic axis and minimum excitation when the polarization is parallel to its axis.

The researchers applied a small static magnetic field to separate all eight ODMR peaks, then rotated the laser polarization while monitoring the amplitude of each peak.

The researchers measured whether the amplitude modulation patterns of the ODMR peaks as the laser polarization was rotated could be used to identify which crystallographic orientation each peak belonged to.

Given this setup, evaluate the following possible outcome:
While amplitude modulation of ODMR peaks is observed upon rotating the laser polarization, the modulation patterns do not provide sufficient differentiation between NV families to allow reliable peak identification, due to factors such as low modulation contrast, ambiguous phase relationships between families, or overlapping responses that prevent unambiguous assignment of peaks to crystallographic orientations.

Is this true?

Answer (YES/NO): NO